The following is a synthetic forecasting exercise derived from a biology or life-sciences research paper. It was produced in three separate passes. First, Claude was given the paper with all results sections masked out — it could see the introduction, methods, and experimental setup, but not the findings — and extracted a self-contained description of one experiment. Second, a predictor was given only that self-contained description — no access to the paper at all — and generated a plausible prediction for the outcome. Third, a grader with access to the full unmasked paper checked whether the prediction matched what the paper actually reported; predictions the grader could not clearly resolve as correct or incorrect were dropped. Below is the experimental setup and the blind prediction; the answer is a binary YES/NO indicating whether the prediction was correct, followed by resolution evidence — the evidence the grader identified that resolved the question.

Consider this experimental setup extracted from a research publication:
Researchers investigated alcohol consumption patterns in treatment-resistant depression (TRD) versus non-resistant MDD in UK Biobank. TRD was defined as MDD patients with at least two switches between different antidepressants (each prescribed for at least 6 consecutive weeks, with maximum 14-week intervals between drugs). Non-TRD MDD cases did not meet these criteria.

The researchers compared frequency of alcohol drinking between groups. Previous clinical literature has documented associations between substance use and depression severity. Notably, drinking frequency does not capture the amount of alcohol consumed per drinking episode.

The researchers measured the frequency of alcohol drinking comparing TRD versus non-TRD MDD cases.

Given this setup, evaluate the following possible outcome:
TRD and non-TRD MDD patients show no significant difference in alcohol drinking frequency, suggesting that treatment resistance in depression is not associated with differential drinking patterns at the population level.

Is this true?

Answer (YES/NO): NO